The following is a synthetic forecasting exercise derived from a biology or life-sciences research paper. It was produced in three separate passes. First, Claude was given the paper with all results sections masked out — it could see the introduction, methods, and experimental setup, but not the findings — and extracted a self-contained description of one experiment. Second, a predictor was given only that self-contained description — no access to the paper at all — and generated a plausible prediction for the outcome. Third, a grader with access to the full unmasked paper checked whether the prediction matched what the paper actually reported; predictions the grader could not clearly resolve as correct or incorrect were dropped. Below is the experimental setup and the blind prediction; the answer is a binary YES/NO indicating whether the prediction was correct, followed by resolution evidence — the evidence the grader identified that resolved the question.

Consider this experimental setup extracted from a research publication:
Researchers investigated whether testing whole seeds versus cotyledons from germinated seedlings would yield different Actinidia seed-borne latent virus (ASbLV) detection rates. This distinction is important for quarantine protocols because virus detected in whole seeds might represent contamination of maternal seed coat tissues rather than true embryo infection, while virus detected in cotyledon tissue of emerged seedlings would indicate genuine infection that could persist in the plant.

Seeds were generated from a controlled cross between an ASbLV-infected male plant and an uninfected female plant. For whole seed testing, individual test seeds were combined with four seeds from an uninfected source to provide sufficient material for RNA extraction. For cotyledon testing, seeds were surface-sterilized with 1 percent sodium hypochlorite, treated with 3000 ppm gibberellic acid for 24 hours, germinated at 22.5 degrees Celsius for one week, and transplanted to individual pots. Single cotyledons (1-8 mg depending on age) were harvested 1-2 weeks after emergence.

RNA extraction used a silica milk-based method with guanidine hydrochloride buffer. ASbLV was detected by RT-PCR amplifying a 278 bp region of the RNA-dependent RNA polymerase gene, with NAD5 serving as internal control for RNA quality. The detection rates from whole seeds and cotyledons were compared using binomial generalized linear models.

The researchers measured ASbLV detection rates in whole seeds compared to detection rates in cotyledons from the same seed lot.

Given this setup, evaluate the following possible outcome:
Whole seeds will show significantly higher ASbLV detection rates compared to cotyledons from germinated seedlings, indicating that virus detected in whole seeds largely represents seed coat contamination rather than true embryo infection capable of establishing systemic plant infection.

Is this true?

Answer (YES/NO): NO